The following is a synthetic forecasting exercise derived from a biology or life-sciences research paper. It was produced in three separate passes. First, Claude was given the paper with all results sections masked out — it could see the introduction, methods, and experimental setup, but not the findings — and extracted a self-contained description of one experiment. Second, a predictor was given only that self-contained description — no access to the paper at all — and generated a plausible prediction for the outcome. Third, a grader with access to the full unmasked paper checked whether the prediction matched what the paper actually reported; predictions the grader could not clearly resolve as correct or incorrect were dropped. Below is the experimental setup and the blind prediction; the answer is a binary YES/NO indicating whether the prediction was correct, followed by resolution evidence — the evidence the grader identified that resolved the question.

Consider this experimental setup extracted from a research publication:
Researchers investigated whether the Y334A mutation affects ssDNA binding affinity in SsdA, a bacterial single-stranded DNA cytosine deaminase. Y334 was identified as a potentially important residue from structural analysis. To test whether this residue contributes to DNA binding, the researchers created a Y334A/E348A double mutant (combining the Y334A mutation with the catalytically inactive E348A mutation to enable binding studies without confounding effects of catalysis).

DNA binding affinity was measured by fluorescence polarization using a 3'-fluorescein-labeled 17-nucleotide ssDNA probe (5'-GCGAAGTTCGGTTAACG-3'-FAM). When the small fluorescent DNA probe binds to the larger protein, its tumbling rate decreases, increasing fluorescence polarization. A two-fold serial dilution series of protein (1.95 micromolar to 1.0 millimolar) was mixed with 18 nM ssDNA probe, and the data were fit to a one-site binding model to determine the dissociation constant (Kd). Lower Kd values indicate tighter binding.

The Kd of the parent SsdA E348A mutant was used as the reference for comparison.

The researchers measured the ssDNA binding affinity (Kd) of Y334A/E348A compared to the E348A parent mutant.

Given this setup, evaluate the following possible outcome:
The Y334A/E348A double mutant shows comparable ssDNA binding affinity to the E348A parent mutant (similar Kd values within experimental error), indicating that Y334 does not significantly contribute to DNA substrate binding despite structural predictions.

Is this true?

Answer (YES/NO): NO